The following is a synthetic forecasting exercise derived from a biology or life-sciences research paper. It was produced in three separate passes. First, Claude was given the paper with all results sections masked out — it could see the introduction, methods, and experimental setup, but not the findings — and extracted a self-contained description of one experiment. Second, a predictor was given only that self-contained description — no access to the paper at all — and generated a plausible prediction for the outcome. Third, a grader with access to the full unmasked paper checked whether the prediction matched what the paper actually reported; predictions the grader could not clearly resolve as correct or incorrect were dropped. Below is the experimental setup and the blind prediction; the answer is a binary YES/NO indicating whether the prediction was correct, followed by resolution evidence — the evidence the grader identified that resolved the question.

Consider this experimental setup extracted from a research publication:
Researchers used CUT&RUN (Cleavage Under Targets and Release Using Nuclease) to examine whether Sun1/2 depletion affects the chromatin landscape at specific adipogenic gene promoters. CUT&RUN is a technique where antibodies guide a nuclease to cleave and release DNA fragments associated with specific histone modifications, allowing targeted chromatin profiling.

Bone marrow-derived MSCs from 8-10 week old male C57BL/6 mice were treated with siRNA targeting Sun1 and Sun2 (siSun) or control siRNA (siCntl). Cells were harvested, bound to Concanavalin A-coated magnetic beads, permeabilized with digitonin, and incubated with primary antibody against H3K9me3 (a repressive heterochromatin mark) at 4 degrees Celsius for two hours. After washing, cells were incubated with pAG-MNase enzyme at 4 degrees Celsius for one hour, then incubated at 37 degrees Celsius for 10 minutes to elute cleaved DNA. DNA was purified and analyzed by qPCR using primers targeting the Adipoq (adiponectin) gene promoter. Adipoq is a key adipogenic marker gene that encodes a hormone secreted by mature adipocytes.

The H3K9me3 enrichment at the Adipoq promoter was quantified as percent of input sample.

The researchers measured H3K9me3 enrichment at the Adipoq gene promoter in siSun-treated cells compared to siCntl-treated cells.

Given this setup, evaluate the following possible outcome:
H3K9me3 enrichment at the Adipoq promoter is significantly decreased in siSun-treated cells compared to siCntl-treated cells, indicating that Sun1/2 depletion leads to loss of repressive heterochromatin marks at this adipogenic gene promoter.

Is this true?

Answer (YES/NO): NO